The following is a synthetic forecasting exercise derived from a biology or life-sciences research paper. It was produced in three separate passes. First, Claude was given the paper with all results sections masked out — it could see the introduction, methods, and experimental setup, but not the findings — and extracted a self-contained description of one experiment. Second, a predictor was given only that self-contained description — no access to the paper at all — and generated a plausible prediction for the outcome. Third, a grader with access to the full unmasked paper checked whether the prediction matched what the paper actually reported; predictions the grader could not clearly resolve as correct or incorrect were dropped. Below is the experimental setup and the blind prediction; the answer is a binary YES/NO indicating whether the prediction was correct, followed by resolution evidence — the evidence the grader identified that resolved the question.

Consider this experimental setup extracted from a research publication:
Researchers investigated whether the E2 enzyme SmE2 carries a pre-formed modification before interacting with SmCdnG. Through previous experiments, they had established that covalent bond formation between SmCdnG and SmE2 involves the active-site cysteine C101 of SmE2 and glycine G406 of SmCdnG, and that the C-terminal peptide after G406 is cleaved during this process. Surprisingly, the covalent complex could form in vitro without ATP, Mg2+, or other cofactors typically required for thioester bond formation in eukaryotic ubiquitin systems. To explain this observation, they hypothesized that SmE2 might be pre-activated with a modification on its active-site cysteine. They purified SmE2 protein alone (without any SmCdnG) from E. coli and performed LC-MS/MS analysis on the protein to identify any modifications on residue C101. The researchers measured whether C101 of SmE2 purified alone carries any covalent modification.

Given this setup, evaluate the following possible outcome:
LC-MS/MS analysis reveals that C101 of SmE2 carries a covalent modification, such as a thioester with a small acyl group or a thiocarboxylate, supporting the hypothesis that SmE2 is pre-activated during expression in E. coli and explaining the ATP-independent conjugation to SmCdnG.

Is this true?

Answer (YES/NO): YES